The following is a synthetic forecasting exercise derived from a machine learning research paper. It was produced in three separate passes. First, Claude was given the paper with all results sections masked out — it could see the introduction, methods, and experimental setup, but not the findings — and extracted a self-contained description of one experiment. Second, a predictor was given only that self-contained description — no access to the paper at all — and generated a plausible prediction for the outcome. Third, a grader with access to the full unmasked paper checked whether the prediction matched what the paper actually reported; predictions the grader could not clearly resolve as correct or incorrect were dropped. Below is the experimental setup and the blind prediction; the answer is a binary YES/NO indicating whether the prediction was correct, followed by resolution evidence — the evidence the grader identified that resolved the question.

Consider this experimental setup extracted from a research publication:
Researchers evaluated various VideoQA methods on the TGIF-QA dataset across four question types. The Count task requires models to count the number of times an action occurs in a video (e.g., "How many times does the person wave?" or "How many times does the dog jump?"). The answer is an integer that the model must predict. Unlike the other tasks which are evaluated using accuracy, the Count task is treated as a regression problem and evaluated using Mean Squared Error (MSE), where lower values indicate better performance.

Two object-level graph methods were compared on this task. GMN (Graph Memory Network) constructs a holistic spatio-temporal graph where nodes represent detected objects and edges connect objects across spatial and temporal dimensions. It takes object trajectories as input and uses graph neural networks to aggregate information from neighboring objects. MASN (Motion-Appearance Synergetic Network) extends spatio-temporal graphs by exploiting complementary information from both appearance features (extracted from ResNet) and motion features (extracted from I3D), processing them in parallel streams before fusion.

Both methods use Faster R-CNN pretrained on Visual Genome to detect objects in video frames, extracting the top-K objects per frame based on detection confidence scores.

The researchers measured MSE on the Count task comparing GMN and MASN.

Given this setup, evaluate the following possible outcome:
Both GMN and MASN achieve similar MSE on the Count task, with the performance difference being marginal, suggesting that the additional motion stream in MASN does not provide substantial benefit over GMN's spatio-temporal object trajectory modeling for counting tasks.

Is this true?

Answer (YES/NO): NO